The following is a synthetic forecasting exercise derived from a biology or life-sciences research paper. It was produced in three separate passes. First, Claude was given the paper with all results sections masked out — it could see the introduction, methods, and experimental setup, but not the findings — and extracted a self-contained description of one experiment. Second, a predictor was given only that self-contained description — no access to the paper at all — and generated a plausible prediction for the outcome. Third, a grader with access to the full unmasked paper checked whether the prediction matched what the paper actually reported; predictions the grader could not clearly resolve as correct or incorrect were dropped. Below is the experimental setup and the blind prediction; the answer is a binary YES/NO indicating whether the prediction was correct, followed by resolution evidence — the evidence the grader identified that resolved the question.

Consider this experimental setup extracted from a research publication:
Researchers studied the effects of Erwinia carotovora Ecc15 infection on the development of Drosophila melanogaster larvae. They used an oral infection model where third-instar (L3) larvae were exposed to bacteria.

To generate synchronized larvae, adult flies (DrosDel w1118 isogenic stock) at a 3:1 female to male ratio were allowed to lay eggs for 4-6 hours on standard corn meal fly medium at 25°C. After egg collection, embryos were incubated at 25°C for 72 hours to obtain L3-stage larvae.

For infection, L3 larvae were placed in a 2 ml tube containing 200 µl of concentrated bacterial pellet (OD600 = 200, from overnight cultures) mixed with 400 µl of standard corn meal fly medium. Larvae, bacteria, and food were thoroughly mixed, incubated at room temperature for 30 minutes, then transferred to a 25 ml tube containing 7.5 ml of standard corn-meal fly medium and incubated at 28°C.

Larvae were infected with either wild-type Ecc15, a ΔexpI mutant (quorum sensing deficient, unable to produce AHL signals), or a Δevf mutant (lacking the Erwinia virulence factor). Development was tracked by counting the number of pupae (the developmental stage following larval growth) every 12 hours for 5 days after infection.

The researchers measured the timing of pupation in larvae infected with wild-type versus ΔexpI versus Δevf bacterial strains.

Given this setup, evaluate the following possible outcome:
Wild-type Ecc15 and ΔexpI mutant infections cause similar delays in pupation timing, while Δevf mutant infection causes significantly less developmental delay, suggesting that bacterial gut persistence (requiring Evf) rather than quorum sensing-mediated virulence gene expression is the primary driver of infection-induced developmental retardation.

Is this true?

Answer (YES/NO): NO